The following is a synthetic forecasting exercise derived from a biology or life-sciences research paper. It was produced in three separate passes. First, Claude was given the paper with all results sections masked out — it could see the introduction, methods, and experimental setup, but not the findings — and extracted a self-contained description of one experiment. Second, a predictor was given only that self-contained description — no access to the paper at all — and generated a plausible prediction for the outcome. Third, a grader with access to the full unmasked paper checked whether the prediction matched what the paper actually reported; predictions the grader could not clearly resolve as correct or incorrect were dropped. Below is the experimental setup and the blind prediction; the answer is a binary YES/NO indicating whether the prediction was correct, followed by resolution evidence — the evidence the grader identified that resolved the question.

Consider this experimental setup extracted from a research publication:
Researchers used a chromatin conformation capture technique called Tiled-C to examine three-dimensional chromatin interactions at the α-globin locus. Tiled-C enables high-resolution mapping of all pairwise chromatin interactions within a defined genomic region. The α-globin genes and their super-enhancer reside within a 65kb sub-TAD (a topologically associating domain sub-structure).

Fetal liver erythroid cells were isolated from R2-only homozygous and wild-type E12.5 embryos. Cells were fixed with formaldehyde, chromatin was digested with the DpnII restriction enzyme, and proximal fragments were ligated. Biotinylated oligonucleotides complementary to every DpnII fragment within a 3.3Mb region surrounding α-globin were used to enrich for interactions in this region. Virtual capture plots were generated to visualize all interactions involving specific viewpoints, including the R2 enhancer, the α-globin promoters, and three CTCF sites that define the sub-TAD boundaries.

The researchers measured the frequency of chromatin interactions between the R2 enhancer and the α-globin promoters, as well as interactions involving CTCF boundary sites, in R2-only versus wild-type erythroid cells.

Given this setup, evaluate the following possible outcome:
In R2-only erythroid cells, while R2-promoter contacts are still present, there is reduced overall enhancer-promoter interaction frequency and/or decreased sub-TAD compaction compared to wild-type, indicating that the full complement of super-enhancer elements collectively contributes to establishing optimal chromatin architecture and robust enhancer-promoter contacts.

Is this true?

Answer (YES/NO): YES